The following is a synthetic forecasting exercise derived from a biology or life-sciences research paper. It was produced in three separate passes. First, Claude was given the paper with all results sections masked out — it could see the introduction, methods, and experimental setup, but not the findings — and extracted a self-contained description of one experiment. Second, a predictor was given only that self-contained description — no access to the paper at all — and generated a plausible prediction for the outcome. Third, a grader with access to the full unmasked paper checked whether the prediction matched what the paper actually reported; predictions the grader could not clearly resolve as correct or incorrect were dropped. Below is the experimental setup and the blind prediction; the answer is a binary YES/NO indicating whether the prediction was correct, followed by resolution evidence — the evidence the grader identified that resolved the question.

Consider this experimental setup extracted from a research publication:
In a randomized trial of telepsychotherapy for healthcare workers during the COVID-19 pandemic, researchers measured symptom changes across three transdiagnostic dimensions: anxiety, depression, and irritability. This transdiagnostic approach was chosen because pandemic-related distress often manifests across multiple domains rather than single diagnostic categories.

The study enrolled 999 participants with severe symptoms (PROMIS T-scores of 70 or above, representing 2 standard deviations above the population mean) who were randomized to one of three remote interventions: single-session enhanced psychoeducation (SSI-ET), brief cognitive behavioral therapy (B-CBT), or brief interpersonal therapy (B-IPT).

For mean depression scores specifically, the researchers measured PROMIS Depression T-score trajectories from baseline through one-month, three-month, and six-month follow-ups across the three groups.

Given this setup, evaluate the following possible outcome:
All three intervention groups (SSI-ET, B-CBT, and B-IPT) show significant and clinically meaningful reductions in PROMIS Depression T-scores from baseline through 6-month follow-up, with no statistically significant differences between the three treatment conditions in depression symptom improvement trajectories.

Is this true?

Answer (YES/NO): YES